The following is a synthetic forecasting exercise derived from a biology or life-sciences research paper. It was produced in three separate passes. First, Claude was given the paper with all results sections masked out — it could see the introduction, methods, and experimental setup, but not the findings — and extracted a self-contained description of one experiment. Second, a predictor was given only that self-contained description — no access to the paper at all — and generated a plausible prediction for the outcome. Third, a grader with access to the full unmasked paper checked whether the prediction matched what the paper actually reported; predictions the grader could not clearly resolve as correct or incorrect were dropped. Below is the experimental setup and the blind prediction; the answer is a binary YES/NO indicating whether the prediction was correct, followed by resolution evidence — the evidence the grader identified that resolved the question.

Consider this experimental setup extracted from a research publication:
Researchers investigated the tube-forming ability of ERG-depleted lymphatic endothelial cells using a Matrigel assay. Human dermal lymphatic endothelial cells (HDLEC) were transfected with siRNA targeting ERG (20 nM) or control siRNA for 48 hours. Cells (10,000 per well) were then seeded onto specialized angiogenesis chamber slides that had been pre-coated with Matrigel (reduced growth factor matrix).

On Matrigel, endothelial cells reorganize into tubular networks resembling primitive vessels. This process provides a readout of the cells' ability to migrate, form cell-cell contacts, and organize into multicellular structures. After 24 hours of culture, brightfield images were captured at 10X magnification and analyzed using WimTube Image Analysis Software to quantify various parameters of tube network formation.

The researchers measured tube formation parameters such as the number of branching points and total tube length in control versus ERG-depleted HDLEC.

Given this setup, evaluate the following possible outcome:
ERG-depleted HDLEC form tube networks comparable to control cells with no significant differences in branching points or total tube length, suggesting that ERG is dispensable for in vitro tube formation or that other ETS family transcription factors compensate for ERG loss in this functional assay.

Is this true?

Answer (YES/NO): NO